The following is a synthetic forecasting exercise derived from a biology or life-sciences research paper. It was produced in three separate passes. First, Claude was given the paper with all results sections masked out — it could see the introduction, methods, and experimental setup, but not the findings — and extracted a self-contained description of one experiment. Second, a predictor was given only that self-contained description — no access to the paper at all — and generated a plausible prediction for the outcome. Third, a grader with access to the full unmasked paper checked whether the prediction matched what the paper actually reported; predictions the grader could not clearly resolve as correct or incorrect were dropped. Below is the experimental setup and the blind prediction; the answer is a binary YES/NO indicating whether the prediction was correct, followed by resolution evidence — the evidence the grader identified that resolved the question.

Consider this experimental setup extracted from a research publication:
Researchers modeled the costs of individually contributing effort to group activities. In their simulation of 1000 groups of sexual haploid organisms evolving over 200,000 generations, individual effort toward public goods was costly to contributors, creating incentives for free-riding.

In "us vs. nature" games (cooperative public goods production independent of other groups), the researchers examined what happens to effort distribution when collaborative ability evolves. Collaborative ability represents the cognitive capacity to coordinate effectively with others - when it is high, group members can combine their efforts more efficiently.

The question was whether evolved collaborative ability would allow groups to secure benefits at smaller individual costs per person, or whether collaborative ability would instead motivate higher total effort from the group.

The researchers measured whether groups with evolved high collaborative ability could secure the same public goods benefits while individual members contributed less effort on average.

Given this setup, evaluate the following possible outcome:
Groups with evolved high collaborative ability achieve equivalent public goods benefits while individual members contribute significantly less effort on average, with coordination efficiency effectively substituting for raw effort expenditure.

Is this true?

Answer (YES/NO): NO